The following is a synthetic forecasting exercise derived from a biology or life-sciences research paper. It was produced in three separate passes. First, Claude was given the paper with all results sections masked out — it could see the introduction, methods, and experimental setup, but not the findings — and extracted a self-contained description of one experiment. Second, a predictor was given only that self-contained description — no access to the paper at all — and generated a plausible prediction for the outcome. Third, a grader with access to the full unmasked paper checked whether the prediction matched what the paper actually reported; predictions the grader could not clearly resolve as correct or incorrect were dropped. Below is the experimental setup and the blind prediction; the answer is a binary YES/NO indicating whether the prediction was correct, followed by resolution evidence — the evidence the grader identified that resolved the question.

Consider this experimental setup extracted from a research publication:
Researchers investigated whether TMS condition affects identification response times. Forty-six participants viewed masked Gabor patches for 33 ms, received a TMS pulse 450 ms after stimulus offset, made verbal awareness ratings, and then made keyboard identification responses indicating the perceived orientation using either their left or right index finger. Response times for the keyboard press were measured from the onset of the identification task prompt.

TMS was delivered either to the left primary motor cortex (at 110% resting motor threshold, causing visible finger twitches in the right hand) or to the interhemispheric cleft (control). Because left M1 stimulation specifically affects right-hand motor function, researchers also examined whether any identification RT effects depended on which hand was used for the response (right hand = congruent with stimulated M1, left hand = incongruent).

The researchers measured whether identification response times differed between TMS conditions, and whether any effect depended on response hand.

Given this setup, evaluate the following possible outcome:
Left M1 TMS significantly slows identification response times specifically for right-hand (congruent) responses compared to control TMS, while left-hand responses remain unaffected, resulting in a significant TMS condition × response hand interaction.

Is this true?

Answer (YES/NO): NO